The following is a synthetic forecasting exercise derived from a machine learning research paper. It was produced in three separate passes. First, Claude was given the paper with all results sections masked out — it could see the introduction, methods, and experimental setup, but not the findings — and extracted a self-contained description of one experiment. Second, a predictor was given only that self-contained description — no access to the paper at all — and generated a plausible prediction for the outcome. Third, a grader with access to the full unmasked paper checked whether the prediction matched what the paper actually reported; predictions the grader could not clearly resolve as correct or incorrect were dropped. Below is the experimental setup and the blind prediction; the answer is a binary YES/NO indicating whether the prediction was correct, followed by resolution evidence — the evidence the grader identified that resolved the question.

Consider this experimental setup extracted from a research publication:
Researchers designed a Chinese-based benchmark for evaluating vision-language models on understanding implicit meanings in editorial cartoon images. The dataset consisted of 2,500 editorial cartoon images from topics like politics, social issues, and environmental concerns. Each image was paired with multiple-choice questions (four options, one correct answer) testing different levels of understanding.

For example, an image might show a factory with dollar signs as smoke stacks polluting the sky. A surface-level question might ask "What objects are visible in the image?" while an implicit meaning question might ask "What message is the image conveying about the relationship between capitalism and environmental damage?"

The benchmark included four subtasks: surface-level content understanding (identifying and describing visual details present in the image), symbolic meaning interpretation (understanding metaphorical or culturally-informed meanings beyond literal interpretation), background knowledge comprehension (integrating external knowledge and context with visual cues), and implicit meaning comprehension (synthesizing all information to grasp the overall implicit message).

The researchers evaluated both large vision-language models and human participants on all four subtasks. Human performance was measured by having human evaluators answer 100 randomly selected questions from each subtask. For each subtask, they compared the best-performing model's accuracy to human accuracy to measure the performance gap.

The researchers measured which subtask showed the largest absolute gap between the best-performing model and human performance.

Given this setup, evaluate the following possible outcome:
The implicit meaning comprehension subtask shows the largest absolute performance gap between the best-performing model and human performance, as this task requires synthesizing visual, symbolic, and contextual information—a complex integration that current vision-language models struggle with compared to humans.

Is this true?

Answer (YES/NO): NO